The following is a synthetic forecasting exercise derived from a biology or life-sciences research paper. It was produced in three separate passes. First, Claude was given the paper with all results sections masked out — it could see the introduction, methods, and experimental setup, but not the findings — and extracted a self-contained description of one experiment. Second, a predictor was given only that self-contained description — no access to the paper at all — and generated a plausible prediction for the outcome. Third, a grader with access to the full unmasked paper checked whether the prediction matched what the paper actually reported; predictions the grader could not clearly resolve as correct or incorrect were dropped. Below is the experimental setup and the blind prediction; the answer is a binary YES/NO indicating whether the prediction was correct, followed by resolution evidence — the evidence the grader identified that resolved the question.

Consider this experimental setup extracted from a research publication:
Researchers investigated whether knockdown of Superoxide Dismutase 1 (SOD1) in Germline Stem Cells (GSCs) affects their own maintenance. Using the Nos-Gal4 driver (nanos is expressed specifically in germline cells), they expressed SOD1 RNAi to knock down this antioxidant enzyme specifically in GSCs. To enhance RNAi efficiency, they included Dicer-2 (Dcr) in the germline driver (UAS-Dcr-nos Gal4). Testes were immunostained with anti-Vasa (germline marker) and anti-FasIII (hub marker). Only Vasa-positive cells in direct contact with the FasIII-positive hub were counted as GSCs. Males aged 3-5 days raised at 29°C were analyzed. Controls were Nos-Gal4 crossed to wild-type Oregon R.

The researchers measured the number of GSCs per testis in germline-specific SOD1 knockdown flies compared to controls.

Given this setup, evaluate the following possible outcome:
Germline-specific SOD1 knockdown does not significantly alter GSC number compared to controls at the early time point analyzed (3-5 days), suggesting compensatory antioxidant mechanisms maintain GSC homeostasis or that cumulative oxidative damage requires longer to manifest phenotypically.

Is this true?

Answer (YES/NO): NO